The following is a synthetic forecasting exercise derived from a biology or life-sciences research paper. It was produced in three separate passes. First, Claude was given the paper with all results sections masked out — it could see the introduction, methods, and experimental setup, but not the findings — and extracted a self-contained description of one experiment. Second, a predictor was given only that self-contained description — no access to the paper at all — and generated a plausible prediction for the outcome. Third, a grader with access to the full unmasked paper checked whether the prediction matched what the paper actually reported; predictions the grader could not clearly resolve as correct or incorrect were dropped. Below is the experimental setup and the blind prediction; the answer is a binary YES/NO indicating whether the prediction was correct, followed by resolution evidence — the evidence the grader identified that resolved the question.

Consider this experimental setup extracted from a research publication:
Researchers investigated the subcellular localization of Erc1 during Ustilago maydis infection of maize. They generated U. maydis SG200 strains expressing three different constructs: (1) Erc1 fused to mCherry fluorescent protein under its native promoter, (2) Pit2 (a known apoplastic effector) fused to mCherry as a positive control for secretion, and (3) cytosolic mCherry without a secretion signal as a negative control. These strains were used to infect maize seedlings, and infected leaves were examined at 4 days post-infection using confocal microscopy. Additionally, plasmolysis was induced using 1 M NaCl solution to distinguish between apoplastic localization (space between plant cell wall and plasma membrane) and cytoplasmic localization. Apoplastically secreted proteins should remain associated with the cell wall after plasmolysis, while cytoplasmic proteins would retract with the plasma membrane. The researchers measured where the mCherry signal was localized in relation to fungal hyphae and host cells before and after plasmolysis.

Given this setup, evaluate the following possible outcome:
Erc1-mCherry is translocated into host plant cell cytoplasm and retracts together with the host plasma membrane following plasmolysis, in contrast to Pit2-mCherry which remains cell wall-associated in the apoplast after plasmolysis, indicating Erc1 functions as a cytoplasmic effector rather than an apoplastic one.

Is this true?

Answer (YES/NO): NO